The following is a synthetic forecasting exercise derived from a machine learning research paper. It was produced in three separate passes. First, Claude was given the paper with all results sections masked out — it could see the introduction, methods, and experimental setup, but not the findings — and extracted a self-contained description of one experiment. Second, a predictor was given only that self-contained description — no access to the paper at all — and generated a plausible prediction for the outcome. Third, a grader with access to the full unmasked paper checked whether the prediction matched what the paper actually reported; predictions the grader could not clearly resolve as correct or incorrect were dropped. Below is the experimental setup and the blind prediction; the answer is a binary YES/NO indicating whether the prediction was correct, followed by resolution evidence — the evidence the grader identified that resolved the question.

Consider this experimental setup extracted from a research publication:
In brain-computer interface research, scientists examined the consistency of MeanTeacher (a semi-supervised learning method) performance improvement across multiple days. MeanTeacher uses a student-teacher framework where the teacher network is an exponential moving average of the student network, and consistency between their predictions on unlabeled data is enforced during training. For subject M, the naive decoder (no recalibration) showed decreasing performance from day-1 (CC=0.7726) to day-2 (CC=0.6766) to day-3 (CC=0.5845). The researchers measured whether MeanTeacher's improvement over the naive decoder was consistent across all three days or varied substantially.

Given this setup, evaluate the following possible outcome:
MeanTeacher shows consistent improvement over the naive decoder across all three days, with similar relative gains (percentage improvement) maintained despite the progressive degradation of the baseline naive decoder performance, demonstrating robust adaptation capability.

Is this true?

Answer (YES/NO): NO